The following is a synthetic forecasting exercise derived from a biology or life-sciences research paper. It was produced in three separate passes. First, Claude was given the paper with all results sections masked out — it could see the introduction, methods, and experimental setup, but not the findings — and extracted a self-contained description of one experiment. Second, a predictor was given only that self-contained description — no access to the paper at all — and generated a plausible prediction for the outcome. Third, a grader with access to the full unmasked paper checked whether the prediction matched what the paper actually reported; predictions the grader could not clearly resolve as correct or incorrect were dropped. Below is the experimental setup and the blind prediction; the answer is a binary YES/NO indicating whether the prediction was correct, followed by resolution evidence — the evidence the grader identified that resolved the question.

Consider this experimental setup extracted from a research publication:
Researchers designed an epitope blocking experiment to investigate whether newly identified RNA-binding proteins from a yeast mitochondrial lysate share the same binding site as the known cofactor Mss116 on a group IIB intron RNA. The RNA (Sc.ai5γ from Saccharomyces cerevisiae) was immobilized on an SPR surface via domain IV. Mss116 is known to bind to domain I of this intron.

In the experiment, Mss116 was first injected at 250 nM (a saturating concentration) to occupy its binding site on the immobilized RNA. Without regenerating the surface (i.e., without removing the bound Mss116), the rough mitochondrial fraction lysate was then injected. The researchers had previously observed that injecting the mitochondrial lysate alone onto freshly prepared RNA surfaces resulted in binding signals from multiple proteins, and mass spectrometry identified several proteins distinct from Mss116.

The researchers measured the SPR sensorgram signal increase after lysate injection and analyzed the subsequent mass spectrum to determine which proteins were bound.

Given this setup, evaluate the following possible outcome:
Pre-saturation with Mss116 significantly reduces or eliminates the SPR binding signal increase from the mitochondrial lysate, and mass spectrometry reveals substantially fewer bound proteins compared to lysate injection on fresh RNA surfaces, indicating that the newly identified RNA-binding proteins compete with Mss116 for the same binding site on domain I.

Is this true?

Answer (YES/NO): NO